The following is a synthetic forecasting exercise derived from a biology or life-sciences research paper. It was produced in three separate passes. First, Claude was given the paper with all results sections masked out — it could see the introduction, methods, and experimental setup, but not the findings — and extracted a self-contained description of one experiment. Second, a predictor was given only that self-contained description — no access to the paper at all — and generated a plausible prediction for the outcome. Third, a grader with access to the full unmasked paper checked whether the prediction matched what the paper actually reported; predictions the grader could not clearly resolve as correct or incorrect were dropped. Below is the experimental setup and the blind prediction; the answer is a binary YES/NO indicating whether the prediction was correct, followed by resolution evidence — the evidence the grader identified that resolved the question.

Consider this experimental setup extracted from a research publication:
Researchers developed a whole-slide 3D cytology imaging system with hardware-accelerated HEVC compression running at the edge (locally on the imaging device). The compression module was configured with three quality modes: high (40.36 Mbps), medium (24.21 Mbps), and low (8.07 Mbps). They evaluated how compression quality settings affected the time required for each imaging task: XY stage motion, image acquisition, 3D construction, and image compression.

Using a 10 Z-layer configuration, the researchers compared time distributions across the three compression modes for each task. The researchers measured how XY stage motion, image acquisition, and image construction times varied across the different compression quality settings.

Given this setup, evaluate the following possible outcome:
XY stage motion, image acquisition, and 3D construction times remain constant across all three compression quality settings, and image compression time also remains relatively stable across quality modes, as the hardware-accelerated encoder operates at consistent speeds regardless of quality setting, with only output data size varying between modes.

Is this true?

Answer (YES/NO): NO